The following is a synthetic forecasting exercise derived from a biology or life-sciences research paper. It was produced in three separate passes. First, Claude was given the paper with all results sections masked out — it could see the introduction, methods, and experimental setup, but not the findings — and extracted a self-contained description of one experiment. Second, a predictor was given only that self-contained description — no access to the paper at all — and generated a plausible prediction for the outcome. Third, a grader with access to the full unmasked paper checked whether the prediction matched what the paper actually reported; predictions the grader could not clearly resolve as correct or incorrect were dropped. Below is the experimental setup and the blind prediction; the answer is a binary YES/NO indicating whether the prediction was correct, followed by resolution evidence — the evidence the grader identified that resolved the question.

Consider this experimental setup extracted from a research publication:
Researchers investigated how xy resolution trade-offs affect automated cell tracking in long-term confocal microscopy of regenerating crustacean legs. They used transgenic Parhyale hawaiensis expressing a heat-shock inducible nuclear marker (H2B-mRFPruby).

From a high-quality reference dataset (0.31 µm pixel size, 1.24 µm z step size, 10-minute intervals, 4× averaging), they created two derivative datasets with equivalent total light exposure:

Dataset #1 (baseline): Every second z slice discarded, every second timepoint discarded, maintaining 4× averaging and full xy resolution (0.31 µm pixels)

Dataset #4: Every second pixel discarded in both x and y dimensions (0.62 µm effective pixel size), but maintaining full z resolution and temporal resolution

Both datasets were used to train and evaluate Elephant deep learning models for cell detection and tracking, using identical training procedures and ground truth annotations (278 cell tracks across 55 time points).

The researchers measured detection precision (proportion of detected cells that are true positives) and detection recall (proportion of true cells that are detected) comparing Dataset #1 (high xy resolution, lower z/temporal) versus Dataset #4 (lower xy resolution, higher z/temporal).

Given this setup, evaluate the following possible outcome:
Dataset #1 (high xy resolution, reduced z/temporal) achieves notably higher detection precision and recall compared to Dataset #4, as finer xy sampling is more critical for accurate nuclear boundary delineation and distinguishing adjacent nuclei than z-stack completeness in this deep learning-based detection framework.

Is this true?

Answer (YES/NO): NO